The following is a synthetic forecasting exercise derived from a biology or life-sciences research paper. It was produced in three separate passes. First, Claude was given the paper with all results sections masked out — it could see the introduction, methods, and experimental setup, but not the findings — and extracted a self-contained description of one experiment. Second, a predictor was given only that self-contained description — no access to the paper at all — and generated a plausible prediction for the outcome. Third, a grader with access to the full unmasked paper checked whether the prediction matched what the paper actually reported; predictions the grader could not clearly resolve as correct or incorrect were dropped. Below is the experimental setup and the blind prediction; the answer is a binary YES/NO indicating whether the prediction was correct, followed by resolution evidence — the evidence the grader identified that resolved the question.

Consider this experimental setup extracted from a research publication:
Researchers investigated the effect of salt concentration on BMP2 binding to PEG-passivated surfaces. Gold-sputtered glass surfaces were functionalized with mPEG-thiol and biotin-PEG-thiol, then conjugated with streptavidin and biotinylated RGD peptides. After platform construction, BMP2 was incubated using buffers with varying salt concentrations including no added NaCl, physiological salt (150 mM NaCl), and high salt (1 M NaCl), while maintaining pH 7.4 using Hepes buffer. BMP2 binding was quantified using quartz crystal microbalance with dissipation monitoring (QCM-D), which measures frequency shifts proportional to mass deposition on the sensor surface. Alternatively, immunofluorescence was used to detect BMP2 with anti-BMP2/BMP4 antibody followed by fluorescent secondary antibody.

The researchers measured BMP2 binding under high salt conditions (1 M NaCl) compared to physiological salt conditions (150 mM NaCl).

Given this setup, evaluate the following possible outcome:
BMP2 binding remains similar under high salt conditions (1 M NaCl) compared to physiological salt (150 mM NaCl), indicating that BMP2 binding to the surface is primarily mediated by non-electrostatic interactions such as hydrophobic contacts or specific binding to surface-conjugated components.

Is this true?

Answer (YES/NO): NO